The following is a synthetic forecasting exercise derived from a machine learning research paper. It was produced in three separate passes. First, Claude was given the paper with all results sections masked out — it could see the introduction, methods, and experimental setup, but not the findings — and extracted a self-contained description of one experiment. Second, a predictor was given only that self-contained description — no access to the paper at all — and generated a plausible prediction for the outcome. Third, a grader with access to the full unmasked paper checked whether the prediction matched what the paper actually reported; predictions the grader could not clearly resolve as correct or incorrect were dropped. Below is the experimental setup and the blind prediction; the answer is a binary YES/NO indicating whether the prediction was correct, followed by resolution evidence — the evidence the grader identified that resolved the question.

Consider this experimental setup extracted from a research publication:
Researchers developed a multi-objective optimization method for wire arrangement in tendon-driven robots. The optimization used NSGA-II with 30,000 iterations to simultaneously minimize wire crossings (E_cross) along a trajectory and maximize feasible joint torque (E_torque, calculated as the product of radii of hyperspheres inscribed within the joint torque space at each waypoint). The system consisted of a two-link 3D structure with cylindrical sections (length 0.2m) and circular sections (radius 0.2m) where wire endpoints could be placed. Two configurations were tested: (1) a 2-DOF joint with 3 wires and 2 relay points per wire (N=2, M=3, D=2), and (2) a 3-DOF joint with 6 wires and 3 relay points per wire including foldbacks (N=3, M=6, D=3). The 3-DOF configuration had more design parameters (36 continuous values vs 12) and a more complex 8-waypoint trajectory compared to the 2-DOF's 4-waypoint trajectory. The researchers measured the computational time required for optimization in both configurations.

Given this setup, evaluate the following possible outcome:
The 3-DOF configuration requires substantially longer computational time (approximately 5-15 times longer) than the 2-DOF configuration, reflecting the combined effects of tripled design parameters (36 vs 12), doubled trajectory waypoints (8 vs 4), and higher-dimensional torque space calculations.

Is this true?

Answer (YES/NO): NO